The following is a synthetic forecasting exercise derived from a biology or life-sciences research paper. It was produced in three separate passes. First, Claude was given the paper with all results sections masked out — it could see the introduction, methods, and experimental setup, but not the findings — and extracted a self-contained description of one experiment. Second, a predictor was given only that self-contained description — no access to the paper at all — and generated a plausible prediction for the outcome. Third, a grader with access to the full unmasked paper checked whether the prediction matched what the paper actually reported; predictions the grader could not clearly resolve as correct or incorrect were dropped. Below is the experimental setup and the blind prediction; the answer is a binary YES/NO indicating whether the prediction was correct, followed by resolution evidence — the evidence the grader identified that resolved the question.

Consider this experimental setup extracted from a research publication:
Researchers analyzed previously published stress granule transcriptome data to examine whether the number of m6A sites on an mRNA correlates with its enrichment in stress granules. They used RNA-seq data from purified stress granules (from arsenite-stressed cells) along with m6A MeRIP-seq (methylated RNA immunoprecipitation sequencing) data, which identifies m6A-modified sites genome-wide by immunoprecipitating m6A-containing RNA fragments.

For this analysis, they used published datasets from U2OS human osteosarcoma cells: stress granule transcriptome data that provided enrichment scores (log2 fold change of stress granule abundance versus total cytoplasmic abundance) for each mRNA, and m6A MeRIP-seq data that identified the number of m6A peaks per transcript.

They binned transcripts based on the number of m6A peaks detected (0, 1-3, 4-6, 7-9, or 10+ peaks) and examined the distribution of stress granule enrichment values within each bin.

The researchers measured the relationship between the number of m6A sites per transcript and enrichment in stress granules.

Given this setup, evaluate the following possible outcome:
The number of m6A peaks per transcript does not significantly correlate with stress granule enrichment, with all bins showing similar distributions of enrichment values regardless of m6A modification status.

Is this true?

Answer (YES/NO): NO